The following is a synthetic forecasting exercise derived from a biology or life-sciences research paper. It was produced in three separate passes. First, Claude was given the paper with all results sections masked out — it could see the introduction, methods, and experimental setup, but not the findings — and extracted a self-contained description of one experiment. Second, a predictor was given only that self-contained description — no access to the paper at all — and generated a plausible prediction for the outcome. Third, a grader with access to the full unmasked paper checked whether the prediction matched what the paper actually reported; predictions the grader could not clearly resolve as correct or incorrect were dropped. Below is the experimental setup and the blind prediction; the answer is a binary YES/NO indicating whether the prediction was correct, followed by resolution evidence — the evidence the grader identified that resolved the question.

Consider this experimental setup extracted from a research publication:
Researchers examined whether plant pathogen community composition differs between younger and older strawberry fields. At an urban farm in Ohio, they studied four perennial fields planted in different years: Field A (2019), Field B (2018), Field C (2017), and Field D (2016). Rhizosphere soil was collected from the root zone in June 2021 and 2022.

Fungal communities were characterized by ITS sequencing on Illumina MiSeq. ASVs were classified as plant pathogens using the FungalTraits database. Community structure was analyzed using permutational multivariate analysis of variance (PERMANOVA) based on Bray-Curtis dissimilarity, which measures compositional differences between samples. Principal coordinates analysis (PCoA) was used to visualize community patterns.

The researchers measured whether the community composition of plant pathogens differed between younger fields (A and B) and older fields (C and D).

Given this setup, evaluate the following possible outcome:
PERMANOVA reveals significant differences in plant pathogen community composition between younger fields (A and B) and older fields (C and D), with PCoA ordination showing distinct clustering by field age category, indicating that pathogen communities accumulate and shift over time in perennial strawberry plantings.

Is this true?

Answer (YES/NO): YES